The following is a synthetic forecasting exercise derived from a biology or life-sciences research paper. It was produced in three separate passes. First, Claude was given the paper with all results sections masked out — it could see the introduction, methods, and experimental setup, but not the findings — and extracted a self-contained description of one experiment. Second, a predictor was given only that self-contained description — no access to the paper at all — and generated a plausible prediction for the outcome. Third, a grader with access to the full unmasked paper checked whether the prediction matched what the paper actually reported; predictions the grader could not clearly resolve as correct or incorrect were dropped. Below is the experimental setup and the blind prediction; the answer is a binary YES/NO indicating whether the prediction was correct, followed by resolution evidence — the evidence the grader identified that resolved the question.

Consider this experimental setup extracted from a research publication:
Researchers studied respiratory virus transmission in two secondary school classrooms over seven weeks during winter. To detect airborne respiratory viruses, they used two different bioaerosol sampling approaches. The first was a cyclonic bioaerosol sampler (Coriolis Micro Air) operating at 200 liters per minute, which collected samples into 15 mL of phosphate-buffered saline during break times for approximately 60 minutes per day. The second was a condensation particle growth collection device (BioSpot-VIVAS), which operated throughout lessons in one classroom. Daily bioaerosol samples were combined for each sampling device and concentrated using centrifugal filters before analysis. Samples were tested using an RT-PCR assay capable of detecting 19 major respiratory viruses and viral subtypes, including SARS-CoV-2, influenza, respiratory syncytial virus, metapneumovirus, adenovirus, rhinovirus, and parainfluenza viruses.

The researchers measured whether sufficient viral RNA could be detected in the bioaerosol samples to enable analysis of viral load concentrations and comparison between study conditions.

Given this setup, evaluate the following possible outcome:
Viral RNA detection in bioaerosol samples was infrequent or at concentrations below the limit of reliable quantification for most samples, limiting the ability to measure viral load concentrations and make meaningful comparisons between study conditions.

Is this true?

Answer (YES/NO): YES